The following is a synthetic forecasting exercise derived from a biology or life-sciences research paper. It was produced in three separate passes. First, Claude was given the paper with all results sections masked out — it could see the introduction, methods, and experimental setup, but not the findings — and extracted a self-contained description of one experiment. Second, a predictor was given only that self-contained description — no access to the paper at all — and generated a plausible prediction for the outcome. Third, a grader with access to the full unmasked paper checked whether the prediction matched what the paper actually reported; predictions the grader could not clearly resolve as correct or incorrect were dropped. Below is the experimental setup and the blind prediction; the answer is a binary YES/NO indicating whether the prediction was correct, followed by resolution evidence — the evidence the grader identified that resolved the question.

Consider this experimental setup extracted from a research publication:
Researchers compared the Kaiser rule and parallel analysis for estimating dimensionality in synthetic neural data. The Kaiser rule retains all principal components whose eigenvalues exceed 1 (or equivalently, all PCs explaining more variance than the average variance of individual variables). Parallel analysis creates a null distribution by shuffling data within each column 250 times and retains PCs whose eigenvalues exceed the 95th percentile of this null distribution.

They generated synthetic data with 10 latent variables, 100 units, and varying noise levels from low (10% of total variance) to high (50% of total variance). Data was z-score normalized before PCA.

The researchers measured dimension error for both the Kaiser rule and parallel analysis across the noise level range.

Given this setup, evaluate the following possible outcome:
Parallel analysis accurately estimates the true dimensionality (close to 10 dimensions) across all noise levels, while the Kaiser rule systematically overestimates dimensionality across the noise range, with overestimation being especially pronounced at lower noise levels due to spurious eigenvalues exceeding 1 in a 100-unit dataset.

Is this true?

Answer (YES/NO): NO